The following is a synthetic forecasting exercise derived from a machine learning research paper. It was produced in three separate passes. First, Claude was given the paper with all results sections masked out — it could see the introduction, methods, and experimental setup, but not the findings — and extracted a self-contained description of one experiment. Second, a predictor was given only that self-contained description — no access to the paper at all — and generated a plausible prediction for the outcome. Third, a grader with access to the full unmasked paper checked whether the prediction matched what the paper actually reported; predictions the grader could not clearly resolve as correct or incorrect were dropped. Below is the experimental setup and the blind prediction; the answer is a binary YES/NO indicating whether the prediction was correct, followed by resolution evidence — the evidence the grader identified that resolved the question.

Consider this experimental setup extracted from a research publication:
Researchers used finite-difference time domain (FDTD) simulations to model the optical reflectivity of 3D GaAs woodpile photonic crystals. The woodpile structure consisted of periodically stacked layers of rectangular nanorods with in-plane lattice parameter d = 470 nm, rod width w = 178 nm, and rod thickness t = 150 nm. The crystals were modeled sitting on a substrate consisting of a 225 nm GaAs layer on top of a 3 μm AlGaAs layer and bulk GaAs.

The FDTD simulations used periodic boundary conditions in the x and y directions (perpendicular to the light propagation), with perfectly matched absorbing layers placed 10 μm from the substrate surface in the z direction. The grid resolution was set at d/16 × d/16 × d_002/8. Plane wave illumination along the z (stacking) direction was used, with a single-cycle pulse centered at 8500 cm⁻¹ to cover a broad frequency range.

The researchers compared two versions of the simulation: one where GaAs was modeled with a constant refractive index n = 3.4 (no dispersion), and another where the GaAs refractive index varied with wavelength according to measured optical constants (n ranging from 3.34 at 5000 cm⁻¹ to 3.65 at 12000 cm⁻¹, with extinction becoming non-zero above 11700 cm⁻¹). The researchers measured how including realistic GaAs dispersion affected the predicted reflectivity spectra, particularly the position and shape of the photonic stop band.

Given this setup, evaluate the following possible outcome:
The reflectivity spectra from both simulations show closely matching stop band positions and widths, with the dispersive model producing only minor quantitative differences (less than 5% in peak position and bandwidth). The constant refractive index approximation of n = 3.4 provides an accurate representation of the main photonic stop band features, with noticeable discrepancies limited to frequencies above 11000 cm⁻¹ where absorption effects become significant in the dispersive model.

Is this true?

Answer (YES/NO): NO